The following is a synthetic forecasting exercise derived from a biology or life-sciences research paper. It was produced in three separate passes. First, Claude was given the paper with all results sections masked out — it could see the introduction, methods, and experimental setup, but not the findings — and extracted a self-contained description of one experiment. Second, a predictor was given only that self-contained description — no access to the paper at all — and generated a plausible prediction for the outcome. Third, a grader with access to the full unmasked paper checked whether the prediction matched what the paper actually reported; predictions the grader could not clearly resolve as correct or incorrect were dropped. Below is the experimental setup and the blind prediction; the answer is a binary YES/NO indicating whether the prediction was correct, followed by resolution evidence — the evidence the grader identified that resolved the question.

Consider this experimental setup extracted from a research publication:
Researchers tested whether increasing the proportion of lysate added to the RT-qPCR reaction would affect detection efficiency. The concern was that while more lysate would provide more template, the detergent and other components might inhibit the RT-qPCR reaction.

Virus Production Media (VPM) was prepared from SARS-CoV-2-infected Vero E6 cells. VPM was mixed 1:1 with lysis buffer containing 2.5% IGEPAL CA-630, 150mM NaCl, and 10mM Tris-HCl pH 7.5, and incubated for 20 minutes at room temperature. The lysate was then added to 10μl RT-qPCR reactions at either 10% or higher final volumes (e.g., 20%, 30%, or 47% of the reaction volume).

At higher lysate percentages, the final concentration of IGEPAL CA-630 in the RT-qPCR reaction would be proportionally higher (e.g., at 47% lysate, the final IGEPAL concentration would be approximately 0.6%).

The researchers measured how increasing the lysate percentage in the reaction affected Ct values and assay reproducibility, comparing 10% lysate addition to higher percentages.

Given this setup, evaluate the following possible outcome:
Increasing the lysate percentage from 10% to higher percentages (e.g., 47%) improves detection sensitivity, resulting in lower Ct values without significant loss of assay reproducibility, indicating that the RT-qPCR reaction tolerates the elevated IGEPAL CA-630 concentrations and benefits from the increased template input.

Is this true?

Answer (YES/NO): NO